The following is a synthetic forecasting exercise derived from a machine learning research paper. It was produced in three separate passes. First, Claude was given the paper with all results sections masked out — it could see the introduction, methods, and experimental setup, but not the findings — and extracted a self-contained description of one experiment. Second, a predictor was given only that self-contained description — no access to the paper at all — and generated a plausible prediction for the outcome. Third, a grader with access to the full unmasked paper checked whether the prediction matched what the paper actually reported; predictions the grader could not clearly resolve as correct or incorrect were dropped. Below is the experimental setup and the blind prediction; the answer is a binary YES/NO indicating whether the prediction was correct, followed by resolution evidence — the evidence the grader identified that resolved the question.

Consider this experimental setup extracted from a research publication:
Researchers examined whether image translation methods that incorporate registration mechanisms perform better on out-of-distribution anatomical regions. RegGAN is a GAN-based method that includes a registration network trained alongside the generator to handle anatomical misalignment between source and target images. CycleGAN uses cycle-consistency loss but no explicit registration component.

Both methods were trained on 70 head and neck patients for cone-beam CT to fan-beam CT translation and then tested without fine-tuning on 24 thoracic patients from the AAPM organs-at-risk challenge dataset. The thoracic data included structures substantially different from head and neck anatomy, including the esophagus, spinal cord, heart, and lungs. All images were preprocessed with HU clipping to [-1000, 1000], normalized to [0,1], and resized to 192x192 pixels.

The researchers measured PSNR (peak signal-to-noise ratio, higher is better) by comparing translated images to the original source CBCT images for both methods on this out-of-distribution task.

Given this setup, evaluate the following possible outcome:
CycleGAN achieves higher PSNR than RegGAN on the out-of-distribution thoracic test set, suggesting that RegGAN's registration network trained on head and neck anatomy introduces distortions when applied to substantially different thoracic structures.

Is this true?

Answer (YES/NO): YES